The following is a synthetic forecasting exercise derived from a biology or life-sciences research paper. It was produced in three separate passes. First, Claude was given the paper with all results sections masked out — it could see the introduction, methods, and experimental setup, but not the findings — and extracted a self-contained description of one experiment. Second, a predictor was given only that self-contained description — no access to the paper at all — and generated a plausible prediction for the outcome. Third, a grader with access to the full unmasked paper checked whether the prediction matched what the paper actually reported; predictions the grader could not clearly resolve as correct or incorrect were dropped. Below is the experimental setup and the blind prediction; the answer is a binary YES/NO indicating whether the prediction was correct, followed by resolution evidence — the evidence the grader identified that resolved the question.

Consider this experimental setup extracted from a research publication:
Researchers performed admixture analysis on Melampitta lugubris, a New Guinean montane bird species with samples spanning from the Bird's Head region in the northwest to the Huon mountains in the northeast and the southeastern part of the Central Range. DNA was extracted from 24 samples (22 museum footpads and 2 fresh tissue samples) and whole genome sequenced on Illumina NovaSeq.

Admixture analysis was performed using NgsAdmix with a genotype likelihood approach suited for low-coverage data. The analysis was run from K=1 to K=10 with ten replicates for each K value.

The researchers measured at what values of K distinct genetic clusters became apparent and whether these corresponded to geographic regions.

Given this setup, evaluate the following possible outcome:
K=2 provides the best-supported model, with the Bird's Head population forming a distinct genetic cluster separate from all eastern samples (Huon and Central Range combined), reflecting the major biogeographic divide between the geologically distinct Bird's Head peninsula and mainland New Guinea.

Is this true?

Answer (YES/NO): NO